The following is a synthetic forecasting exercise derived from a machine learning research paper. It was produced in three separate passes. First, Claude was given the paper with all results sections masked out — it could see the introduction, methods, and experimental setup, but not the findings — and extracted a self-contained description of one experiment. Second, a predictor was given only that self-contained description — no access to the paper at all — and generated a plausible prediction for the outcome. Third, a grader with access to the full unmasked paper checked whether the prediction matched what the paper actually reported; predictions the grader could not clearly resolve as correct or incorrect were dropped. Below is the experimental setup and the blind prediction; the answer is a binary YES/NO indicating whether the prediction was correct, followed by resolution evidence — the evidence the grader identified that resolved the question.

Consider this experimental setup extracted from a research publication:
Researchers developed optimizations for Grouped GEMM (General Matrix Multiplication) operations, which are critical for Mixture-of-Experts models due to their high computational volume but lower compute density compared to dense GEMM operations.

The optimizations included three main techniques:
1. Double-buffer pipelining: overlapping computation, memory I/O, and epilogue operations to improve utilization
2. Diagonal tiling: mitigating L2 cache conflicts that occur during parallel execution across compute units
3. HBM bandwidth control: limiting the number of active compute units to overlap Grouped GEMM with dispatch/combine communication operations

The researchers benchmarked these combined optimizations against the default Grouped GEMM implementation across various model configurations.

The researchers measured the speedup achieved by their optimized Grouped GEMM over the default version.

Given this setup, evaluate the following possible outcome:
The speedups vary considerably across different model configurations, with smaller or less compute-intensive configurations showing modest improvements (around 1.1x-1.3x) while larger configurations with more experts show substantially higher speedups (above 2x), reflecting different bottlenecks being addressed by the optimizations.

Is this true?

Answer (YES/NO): NO